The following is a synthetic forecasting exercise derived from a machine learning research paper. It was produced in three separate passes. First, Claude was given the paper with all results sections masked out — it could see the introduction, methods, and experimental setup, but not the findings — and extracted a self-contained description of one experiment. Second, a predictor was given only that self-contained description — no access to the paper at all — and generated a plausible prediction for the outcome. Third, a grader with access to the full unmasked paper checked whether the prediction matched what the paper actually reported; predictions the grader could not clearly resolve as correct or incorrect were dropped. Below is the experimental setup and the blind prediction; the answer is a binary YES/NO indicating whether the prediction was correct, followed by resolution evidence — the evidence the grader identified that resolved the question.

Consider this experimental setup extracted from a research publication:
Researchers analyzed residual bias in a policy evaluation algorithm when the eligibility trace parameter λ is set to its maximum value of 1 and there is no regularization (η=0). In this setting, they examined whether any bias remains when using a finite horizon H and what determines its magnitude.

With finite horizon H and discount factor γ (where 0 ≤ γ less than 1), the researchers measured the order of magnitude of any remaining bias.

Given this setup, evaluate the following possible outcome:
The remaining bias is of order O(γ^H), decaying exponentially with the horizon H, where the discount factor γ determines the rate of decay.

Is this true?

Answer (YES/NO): NO